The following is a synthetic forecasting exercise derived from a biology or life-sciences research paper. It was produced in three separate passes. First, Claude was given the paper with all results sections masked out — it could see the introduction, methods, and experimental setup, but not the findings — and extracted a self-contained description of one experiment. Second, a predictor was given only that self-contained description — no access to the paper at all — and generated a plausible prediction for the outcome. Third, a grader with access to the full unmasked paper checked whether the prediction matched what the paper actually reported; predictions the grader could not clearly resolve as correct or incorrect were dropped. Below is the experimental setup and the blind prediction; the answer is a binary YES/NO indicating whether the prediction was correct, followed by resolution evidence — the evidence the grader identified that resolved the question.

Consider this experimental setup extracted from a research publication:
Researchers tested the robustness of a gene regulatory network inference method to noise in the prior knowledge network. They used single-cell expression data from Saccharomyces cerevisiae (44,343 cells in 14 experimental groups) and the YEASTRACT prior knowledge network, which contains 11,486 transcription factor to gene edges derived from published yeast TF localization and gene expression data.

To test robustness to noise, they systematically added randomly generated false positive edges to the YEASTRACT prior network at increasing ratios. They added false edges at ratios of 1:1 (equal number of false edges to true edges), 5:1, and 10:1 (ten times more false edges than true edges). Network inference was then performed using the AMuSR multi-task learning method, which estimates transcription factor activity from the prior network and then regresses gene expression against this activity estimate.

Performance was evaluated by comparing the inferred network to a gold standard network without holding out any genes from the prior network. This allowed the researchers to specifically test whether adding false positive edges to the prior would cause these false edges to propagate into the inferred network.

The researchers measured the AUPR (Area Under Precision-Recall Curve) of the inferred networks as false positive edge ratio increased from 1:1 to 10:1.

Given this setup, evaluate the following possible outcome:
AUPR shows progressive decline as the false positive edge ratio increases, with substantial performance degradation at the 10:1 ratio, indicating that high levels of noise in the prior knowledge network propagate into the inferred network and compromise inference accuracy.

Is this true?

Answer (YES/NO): NO